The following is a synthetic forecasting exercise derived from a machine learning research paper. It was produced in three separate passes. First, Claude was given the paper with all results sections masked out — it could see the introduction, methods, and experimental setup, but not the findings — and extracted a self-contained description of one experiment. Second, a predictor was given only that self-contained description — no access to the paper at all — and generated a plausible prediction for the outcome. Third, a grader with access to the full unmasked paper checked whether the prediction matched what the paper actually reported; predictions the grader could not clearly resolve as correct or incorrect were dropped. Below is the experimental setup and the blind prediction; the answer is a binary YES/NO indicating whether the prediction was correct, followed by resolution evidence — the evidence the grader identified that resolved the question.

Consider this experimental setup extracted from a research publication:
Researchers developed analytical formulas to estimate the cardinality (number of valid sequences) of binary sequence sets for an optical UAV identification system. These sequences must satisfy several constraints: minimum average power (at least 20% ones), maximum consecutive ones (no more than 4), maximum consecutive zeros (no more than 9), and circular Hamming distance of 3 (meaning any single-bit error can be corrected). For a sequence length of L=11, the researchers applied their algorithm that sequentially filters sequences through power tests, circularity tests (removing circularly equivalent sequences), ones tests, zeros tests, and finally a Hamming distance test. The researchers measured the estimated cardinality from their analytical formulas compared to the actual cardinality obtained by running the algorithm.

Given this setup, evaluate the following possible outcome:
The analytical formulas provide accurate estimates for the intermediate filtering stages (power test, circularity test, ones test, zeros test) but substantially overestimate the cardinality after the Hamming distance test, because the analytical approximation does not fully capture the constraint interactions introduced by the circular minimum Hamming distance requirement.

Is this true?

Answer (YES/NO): NO